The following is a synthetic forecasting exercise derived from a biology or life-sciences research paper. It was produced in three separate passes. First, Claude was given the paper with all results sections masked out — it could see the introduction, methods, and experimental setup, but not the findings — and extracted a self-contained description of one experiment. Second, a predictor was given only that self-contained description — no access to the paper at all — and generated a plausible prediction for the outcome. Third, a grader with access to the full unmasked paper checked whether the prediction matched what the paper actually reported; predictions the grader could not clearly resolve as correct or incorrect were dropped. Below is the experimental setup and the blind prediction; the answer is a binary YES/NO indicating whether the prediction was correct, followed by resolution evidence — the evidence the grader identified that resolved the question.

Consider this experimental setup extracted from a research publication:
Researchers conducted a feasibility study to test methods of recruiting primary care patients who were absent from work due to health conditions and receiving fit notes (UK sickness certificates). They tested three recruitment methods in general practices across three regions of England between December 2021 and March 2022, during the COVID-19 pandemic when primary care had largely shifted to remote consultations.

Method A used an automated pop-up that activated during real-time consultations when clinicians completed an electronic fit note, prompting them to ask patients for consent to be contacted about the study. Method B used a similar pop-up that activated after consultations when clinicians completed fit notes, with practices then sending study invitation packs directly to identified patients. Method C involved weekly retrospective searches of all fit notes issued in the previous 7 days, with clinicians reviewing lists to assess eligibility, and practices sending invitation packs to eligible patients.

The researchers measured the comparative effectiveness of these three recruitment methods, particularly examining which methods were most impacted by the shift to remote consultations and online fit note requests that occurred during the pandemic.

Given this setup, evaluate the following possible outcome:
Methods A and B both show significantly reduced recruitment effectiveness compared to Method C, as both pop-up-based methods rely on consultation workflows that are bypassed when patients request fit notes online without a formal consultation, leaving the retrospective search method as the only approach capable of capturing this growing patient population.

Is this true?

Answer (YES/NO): YES